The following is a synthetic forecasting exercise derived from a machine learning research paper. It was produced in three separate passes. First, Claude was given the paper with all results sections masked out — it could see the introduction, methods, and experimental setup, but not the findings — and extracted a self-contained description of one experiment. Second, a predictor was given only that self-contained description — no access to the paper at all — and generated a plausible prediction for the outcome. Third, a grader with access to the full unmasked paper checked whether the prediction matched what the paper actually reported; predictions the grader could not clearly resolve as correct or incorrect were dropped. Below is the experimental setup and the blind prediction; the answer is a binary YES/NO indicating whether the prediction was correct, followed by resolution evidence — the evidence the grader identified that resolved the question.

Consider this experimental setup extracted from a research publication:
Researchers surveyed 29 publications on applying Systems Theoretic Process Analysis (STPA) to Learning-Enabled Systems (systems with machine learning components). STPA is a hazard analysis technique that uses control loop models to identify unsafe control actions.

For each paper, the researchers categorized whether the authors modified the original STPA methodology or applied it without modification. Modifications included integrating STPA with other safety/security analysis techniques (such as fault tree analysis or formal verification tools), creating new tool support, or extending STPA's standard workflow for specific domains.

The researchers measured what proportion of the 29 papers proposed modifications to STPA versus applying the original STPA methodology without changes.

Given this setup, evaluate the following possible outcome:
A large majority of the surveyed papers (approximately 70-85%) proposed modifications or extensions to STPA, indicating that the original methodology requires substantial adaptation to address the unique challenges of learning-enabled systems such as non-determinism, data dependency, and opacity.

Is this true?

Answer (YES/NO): NO